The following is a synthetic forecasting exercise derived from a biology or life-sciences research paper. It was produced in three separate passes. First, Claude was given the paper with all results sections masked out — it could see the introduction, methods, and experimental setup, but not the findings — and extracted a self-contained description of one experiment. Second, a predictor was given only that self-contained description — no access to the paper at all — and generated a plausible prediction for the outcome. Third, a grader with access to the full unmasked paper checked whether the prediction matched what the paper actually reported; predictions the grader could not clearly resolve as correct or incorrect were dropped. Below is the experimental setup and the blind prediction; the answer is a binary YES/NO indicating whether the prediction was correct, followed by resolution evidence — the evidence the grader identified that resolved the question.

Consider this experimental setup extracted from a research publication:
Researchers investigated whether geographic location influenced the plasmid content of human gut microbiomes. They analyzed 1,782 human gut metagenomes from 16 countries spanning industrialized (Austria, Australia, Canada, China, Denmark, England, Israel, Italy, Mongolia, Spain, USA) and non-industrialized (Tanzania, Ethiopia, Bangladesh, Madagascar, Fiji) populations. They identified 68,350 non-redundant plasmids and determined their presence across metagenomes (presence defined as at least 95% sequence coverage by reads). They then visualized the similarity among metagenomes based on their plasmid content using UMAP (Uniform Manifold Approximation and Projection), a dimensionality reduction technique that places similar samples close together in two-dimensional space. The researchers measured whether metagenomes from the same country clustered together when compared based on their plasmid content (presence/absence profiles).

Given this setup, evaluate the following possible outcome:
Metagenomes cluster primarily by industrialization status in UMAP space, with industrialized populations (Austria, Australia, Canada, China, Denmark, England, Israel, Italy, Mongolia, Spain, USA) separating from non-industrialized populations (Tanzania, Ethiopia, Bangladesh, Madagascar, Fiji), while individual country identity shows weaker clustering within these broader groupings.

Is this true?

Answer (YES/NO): NO